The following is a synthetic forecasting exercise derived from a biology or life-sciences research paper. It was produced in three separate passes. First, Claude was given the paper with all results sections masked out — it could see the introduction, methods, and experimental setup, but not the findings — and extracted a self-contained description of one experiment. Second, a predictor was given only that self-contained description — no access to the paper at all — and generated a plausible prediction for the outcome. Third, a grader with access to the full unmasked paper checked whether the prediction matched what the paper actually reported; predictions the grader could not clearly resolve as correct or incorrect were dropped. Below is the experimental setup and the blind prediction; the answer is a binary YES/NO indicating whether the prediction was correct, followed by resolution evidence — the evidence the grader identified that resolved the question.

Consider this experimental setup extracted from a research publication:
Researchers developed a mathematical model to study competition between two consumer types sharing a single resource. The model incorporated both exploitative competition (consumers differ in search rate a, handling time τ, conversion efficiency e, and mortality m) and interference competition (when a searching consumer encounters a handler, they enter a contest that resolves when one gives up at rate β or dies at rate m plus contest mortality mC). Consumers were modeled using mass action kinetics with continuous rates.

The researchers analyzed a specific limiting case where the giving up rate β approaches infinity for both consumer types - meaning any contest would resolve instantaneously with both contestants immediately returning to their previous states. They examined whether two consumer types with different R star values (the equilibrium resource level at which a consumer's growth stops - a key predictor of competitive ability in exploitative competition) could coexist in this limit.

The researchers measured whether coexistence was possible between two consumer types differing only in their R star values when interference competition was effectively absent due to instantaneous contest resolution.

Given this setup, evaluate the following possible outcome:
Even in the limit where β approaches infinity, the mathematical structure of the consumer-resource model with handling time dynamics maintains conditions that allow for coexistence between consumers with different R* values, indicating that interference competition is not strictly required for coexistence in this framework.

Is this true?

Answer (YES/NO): NO